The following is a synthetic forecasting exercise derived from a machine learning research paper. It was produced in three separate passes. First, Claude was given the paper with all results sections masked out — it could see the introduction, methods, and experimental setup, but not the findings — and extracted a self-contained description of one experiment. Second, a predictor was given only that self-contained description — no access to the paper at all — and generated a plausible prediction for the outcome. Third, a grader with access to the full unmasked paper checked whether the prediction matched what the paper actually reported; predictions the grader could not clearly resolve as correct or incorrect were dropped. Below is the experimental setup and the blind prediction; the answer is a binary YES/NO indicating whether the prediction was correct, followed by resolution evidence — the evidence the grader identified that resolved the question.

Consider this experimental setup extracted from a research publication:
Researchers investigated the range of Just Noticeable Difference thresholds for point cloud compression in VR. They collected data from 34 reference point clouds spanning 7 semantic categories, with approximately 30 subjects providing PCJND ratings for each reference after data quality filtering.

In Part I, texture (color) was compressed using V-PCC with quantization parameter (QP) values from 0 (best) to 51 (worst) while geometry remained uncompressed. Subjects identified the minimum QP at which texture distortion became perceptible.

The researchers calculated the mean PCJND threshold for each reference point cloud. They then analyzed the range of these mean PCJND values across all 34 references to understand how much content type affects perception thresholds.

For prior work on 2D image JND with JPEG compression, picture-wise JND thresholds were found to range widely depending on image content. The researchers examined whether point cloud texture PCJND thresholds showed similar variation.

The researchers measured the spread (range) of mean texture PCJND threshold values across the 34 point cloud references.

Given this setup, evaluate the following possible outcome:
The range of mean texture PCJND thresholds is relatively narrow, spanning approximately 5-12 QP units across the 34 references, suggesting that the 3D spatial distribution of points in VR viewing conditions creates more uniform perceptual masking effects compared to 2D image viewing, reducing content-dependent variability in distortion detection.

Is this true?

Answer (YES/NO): NO